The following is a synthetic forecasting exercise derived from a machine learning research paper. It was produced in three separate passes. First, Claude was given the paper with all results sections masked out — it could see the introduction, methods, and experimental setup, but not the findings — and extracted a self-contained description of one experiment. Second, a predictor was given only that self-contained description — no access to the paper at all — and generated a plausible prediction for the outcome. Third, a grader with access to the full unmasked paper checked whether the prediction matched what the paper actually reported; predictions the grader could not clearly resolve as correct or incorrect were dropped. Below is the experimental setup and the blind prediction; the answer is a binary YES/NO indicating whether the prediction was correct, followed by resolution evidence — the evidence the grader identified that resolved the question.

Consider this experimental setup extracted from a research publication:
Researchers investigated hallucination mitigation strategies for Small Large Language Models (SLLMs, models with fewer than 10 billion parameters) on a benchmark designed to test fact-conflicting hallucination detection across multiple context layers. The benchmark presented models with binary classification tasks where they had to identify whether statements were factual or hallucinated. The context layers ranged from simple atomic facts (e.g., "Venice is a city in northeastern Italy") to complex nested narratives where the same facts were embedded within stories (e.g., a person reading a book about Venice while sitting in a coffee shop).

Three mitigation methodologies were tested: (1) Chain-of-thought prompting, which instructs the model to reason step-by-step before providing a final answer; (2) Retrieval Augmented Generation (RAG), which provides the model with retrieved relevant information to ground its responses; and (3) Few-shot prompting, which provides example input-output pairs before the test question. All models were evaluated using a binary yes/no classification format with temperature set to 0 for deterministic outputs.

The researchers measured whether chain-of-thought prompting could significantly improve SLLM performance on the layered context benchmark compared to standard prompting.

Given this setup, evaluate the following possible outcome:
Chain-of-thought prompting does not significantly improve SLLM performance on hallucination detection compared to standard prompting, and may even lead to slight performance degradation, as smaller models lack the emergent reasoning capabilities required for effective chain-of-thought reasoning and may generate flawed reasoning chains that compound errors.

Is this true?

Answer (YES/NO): NO